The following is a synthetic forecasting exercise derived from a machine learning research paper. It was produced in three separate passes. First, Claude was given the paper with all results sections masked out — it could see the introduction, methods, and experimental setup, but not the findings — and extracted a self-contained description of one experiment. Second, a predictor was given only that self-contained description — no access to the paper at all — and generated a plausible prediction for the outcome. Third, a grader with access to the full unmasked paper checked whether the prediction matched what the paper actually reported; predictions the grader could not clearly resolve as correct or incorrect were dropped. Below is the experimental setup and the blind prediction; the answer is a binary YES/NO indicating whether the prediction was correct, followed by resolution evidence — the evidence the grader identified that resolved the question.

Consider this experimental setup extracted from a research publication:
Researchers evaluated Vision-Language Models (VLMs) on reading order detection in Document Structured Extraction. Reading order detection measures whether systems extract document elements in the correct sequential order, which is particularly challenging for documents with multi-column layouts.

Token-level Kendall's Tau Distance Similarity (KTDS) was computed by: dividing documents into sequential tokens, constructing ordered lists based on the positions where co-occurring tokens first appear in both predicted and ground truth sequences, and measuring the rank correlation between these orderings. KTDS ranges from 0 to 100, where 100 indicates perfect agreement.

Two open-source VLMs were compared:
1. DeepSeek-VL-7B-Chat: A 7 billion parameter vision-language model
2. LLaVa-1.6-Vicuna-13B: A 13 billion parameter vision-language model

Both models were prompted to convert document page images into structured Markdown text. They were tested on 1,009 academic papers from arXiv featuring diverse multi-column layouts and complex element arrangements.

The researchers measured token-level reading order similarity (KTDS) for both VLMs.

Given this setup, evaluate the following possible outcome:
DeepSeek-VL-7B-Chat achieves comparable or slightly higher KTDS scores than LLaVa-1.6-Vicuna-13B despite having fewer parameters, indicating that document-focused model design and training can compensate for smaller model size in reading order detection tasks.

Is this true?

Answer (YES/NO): NO